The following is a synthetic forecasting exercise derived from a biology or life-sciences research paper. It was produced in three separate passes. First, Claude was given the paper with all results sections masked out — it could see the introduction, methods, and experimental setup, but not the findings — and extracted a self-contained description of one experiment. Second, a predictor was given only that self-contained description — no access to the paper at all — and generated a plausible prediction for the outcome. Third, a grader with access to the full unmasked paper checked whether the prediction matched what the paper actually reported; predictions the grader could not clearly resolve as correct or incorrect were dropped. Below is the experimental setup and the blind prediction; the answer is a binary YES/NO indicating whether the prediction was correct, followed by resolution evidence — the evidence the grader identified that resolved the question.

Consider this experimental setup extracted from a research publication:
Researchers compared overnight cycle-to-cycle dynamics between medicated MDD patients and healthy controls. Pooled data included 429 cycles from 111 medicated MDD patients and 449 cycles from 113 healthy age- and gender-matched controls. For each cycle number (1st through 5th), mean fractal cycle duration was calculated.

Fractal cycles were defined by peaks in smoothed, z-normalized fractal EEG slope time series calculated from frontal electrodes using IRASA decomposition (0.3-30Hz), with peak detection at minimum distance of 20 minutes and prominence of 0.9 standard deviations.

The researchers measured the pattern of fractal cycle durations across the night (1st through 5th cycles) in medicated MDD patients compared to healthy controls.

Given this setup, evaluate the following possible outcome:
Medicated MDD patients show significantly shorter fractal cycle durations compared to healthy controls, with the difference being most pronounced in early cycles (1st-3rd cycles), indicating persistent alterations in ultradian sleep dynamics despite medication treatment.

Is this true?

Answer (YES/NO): NO